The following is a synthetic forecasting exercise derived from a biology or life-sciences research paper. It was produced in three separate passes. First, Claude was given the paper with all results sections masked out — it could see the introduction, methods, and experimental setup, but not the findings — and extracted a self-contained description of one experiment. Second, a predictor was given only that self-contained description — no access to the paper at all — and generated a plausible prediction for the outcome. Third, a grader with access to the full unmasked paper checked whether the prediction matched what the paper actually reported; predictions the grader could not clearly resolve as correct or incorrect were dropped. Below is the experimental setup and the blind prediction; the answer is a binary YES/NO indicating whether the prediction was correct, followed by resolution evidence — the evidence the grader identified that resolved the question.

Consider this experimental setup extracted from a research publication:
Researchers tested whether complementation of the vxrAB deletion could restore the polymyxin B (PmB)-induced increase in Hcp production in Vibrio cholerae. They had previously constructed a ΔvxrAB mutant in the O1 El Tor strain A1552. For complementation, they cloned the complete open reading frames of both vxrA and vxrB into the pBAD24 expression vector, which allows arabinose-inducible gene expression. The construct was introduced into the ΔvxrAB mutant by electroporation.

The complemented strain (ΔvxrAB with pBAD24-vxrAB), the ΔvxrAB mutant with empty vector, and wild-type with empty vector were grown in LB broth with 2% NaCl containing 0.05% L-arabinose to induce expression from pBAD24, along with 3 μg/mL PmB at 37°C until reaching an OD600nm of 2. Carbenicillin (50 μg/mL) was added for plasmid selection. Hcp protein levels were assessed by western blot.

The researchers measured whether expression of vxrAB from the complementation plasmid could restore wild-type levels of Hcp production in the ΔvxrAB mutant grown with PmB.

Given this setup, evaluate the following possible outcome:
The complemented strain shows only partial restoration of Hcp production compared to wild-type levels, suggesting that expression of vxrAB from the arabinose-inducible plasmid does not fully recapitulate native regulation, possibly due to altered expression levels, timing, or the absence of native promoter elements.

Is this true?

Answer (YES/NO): NO